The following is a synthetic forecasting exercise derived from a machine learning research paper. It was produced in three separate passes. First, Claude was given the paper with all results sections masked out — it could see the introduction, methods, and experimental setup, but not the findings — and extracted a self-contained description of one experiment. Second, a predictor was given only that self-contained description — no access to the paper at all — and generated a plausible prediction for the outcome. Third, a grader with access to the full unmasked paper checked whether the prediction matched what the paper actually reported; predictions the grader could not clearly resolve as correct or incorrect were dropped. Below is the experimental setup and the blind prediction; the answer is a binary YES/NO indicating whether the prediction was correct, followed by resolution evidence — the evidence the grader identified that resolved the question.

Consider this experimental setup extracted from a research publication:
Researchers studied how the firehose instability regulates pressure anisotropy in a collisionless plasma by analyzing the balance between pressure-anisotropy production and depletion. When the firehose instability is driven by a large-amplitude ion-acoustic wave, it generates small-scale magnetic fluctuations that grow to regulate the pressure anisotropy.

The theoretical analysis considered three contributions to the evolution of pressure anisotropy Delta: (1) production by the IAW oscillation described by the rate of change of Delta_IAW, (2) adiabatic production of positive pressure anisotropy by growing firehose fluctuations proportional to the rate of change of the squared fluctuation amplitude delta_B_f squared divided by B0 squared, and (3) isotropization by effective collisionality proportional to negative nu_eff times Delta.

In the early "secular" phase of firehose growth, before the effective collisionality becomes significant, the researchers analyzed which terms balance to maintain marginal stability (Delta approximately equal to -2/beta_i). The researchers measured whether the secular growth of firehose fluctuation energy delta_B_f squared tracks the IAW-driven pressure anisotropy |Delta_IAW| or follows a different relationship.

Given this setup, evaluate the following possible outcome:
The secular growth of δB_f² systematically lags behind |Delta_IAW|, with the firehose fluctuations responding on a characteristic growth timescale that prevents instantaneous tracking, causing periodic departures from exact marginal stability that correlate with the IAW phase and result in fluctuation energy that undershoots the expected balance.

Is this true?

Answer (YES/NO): NO